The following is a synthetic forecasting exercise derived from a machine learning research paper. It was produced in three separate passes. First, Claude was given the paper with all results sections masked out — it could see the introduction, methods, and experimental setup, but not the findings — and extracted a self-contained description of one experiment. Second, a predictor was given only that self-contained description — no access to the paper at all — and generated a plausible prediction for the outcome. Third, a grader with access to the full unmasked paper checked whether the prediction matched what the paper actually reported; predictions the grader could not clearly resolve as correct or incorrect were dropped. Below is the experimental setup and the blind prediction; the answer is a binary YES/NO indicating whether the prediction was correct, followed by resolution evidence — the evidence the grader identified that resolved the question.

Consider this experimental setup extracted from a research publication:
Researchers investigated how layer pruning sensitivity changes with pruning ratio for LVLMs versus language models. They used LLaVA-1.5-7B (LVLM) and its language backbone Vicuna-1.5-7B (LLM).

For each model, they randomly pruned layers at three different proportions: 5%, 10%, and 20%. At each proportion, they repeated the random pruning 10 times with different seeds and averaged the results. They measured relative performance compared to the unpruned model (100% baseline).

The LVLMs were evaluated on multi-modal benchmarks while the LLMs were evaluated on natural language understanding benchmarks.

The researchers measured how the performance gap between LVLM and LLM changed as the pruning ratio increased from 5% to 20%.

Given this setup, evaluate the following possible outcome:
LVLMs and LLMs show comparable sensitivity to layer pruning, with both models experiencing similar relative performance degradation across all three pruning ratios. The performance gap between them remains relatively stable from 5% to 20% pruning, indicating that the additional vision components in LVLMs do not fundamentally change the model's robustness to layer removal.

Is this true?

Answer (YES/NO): NO